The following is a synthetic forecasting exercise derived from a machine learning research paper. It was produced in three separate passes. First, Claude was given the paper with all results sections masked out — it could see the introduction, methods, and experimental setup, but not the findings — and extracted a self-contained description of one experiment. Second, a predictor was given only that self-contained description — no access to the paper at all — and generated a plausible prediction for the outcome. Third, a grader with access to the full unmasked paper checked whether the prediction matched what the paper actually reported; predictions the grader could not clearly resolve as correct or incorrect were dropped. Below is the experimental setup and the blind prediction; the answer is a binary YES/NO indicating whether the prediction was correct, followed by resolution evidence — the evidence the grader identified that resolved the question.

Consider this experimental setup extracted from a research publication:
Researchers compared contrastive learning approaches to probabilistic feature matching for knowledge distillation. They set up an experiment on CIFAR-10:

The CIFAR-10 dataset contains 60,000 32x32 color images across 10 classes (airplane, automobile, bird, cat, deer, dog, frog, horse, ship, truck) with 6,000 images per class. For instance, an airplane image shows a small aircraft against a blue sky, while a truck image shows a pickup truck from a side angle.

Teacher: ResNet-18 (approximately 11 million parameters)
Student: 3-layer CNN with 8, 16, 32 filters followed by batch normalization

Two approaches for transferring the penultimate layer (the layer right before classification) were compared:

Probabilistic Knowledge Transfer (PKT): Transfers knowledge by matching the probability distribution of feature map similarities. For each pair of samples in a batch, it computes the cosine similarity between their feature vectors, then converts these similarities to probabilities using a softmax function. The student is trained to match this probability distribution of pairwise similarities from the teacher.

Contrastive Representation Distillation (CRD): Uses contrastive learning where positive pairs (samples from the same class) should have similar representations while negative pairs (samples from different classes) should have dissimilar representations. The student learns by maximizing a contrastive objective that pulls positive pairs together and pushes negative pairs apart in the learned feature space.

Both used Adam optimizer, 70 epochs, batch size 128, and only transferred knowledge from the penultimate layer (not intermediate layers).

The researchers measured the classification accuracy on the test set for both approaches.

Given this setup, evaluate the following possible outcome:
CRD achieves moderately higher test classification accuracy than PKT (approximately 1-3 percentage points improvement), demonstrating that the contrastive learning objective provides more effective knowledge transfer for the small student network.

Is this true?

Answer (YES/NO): NO